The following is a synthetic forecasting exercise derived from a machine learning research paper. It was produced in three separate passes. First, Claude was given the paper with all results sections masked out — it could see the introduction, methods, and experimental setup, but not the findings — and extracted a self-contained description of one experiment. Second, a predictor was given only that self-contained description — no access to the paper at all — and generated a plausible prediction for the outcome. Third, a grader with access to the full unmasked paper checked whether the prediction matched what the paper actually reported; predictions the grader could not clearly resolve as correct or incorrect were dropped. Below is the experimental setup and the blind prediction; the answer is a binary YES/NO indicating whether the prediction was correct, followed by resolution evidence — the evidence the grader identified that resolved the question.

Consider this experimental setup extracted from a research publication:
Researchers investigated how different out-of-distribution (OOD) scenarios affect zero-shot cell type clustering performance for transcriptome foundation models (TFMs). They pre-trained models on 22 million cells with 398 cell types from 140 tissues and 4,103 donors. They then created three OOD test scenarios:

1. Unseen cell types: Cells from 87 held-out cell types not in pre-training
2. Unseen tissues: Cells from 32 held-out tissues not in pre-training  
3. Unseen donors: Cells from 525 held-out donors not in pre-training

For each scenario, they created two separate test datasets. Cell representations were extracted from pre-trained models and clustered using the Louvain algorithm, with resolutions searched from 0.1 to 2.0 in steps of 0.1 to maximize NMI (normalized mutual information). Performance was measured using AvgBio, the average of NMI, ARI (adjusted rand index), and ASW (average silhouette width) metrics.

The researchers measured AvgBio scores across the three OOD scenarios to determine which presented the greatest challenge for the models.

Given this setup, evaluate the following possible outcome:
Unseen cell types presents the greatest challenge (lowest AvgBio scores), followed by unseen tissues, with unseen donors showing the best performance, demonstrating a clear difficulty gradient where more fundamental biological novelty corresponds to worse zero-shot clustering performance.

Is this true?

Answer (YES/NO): NO